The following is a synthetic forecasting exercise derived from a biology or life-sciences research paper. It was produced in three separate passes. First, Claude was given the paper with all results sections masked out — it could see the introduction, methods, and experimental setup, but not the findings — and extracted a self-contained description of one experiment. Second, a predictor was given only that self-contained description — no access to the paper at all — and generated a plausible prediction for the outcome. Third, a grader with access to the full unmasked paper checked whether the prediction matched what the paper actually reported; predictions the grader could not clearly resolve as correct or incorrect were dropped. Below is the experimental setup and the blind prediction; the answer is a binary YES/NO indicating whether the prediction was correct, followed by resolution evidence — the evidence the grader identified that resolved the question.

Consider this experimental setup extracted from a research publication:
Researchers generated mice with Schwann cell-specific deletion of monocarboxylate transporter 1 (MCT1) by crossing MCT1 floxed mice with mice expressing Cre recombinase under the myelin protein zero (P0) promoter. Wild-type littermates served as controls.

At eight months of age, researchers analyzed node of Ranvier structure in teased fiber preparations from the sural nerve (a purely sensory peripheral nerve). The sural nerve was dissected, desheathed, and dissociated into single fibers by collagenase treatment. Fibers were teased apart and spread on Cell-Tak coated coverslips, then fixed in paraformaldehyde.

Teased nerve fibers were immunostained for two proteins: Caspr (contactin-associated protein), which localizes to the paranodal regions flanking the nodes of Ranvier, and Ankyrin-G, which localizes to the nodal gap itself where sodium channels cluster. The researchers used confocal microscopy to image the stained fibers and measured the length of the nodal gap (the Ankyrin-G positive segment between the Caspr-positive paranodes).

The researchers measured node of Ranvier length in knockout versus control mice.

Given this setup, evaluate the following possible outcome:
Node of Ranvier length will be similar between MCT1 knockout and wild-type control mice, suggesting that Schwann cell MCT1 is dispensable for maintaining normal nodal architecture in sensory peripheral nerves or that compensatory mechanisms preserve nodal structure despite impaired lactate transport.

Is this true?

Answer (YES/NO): NO